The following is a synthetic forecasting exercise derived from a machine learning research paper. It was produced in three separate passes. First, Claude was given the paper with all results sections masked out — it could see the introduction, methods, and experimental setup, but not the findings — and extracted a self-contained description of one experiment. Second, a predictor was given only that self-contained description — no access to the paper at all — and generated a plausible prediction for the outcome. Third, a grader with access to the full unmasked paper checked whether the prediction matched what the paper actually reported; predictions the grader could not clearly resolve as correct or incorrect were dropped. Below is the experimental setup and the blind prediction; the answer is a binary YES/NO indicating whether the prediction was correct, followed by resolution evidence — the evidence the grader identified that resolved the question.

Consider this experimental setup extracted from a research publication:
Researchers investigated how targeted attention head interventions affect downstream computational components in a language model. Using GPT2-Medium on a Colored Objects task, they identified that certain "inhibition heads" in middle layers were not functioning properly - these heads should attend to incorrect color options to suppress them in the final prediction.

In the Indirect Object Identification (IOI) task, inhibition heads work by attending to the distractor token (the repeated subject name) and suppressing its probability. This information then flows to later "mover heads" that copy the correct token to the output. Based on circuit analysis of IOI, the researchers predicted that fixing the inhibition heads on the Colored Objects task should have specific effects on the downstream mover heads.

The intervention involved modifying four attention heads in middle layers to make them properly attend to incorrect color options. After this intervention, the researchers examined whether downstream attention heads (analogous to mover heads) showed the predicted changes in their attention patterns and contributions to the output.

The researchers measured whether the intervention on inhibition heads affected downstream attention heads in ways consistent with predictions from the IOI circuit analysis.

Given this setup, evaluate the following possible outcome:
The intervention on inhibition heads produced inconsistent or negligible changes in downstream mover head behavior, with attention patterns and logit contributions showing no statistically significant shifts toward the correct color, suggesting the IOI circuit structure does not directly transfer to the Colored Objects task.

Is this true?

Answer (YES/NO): NO